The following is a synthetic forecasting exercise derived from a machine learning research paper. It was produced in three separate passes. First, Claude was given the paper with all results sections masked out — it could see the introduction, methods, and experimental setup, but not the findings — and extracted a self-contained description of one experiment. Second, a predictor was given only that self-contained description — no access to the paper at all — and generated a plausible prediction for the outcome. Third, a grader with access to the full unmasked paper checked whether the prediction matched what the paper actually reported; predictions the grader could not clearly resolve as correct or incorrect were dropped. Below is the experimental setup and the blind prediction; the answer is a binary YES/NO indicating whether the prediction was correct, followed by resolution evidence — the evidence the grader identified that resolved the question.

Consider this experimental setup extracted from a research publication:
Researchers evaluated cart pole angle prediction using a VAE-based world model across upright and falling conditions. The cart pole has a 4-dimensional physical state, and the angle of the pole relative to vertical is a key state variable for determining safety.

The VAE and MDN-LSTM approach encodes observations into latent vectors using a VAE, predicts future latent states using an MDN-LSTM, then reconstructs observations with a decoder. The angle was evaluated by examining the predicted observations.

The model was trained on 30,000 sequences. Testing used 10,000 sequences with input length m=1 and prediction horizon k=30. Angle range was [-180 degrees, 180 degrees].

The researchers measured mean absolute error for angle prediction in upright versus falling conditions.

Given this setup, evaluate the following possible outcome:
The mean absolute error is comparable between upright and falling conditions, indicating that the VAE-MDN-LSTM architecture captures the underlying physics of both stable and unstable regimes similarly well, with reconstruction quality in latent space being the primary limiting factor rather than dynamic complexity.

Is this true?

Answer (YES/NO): NO